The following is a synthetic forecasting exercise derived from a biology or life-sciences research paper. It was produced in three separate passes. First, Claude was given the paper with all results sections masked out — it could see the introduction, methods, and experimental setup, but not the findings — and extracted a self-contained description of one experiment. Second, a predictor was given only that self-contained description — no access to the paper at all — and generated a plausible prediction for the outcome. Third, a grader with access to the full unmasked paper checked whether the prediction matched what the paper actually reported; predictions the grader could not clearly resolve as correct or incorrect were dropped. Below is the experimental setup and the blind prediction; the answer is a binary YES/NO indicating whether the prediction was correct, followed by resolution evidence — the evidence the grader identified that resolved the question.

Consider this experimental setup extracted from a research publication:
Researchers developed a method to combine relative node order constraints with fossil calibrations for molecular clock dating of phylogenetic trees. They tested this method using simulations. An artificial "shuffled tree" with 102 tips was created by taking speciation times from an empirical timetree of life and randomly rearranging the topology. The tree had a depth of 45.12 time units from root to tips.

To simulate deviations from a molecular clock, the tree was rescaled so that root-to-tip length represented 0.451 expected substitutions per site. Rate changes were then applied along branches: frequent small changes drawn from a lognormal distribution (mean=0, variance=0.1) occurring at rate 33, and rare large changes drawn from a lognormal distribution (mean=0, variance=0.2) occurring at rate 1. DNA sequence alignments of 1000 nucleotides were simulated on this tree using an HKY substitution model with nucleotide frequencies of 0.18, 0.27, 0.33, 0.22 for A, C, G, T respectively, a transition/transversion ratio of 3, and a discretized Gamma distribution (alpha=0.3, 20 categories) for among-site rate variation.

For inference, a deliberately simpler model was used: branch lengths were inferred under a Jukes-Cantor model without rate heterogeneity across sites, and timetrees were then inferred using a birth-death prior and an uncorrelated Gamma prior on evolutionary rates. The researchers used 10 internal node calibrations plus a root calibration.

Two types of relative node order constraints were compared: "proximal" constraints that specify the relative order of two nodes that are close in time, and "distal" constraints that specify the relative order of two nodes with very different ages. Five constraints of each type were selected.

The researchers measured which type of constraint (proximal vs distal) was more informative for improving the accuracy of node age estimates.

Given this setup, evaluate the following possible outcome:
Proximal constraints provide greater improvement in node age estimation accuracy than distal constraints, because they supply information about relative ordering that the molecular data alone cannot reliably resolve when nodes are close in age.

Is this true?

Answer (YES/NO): NO